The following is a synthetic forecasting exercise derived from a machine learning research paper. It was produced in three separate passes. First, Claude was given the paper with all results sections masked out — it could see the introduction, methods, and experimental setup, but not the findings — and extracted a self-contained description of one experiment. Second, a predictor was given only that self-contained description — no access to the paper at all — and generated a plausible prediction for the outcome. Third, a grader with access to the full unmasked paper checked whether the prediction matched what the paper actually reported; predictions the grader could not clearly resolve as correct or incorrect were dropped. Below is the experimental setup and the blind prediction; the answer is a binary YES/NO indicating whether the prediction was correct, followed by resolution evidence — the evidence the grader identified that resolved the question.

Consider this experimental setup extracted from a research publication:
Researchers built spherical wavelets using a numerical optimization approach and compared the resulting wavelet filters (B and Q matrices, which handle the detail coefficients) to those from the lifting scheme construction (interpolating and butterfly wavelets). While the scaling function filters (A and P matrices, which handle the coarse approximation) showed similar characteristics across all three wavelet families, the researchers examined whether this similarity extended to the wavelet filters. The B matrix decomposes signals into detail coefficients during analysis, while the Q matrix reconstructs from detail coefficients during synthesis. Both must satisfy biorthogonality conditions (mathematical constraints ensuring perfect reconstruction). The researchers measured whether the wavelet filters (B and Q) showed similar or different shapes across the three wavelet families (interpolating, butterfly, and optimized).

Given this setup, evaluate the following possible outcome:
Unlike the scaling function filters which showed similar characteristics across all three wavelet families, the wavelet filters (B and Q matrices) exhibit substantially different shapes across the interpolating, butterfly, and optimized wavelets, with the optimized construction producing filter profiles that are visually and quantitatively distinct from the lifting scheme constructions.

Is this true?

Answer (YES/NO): YES